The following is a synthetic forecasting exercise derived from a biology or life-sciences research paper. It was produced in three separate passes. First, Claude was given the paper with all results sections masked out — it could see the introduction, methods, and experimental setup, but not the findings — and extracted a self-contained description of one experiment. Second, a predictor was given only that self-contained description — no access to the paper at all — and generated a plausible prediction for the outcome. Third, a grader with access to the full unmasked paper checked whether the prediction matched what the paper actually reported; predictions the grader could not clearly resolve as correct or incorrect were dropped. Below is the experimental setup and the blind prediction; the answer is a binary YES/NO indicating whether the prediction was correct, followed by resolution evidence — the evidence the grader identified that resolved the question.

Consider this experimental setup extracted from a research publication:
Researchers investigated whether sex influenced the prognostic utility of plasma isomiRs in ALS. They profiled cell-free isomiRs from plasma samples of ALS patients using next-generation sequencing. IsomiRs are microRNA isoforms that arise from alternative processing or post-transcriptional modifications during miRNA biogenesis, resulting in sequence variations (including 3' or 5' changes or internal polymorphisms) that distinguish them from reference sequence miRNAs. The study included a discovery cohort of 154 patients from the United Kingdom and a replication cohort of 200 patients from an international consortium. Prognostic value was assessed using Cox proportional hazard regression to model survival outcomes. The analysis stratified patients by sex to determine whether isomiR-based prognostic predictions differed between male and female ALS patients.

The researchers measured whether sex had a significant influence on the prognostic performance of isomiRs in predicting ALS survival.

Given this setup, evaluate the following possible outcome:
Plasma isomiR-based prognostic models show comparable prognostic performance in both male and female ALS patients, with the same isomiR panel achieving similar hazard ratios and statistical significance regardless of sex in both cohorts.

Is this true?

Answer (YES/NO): YES